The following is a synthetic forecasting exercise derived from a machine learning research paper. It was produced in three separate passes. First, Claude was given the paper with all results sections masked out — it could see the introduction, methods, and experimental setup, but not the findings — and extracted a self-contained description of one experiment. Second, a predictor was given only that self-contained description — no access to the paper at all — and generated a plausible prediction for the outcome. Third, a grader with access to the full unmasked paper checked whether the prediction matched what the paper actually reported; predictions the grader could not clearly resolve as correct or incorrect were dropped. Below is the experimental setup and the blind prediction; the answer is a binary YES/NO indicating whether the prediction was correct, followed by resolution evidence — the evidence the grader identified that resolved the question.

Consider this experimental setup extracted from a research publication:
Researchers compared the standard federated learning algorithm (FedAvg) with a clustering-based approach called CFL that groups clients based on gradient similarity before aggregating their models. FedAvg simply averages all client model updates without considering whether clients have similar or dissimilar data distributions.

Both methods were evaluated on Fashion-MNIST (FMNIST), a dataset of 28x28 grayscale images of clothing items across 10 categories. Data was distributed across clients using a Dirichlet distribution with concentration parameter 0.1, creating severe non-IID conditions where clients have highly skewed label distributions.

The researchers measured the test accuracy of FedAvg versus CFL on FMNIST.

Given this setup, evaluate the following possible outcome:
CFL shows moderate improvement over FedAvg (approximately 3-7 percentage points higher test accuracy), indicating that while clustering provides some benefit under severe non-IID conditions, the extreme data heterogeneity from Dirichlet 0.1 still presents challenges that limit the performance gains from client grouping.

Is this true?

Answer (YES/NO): NO